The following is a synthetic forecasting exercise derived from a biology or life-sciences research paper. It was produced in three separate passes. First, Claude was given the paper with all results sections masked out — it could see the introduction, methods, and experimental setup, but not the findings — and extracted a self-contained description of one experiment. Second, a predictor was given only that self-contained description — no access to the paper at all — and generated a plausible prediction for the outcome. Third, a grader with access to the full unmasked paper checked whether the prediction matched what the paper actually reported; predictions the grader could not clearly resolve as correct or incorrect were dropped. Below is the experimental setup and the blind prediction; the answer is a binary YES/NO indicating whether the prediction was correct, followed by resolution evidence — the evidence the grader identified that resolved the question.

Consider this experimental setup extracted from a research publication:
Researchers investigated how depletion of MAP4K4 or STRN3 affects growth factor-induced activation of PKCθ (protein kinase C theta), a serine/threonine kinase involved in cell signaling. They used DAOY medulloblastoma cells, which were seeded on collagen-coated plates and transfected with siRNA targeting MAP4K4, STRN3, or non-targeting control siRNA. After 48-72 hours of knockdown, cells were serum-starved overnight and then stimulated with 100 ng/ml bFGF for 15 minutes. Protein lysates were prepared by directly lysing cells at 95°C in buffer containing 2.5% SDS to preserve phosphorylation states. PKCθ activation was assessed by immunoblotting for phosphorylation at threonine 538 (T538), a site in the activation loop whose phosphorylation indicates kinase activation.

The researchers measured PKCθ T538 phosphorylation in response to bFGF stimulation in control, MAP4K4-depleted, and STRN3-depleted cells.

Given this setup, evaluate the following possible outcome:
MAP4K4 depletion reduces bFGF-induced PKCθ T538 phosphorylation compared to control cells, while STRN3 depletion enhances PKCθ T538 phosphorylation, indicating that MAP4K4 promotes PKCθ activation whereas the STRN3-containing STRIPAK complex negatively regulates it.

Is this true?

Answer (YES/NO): NO